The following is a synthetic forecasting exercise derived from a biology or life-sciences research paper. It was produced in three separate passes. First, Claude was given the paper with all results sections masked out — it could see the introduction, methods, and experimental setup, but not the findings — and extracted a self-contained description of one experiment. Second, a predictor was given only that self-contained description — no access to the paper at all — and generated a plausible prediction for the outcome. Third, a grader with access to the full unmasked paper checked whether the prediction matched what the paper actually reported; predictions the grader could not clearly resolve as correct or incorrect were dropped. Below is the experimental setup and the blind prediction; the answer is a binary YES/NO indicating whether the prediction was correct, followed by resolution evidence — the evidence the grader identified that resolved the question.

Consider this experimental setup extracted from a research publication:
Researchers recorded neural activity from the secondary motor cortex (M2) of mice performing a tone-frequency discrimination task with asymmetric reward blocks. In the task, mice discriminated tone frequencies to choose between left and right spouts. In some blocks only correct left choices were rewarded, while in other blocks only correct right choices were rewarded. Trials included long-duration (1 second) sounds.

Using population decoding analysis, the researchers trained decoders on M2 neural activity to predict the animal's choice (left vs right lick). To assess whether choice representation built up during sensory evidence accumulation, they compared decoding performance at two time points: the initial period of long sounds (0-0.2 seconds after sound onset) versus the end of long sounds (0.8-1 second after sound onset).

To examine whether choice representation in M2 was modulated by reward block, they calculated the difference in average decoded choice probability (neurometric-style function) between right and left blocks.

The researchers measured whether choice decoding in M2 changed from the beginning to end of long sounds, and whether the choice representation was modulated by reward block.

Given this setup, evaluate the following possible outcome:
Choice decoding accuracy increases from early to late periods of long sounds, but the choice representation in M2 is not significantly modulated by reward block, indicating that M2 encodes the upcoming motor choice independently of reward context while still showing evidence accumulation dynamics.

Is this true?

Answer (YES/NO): NO